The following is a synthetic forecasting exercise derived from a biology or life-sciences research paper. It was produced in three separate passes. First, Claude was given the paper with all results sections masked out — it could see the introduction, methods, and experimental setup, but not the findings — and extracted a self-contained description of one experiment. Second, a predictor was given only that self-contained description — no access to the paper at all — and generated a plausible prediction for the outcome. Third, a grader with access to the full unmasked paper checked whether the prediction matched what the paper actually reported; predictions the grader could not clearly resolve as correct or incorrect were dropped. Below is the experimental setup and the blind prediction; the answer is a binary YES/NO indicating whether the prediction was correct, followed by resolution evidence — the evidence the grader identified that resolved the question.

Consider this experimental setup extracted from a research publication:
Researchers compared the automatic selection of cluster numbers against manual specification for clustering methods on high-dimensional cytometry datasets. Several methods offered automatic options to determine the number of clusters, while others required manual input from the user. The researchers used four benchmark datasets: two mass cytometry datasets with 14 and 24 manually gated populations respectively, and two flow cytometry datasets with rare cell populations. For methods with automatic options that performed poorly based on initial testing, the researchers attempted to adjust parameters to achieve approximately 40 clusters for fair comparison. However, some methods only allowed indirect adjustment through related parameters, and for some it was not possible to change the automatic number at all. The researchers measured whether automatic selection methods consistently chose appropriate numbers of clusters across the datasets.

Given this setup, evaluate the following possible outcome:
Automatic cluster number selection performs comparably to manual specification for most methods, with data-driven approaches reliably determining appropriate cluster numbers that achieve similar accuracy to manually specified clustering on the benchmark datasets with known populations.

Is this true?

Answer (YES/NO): NO